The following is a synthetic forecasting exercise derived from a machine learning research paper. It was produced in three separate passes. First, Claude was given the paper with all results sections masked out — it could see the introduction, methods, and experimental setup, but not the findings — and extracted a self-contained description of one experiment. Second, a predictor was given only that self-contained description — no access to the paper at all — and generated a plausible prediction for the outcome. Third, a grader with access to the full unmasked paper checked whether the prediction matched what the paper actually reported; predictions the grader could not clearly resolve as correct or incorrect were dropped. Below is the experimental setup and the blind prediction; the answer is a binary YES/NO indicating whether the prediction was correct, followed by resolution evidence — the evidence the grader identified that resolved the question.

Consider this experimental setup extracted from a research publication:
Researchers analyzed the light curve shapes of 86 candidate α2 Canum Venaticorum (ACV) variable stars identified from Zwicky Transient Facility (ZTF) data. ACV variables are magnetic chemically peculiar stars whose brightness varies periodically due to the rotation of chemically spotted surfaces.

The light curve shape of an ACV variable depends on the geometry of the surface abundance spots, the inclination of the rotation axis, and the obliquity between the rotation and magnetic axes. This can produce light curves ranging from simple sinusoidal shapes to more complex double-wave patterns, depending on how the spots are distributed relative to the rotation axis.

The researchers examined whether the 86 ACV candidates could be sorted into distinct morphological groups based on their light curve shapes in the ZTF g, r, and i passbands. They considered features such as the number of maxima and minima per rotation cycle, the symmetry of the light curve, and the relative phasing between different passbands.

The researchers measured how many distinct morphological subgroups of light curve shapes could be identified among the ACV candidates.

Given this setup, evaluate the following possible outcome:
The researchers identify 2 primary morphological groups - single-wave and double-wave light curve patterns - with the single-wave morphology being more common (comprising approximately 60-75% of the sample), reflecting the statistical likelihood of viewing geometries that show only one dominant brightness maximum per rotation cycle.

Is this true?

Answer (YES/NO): NO